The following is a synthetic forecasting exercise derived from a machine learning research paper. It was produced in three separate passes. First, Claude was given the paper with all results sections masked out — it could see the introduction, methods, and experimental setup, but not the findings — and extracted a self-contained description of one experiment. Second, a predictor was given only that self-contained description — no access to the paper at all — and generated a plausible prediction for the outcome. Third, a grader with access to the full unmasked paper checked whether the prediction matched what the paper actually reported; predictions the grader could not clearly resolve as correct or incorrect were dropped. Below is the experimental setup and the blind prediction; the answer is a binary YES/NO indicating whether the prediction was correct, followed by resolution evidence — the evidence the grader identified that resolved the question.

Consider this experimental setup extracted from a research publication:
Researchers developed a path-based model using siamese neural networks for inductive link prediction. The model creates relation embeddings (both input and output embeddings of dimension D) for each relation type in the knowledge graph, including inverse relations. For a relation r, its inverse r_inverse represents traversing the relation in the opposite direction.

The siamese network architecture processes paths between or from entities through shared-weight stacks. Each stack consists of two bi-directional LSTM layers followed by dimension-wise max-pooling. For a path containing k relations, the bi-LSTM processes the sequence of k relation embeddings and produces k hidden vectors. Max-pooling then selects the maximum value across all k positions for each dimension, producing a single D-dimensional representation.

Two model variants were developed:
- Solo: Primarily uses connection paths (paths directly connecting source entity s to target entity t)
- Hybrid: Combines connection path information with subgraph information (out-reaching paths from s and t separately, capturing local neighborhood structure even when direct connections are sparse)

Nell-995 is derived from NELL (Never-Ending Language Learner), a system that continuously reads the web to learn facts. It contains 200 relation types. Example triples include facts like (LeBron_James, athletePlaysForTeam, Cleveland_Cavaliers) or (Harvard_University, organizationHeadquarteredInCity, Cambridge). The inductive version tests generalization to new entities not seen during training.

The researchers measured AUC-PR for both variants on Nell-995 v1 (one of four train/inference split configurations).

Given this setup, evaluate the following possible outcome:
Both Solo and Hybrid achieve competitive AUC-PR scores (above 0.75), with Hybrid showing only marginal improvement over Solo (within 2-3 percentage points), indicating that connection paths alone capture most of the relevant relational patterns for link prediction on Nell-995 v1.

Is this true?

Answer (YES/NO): NO